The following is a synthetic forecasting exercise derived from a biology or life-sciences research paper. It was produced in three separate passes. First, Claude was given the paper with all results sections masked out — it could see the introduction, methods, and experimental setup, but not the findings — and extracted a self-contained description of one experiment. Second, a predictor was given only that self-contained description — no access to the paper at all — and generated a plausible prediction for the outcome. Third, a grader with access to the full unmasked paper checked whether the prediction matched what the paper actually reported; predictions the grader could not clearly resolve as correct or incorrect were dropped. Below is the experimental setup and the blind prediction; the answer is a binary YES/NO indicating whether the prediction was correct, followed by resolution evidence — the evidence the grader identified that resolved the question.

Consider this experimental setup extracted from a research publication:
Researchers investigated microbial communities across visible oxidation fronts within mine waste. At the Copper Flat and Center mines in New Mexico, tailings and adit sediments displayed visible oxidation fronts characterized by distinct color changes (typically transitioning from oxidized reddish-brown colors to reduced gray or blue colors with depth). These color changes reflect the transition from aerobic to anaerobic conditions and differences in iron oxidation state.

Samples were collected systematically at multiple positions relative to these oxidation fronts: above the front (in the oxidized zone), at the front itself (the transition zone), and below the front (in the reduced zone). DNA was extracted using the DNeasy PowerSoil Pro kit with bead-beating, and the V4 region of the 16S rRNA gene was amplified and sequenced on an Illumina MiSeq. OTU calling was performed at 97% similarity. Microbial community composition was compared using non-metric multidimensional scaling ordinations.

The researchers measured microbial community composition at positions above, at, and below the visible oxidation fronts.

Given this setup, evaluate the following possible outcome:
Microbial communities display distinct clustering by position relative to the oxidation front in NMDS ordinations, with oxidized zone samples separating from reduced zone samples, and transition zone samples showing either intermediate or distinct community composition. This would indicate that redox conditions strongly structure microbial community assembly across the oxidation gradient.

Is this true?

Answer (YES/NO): NO